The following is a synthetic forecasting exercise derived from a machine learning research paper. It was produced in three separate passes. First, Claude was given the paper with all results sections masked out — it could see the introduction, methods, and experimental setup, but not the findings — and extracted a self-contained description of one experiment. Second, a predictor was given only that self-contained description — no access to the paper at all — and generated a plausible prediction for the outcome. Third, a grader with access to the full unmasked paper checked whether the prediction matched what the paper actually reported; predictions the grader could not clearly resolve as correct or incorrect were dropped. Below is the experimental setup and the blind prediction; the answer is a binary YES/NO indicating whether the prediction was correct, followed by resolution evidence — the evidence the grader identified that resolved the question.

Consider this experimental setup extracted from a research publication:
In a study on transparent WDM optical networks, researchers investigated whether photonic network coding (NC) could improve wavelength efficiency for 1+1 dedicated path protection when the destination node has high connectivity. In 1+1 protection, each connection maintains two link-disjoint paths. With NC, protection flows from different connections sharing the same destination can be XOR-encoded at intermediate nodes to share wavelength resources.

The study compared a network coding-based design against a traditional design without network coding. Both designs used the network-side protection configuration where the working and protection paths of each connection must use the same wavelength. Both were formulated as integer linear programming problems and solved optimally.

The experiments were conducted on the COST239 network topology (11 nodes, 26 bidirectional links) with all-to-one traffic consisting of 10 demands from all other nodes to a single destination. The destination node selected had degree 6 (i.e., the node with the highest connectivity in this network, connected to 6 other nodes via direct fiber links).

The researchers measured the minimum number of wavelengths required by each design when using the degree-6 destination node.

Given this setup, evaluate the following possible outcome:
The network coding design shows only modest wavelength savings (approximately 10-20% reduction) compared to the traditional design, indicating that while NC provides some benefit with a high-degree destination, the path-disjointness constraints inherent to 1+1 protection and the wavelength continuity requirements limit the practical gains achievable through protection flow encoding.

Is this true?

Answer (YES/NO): NO